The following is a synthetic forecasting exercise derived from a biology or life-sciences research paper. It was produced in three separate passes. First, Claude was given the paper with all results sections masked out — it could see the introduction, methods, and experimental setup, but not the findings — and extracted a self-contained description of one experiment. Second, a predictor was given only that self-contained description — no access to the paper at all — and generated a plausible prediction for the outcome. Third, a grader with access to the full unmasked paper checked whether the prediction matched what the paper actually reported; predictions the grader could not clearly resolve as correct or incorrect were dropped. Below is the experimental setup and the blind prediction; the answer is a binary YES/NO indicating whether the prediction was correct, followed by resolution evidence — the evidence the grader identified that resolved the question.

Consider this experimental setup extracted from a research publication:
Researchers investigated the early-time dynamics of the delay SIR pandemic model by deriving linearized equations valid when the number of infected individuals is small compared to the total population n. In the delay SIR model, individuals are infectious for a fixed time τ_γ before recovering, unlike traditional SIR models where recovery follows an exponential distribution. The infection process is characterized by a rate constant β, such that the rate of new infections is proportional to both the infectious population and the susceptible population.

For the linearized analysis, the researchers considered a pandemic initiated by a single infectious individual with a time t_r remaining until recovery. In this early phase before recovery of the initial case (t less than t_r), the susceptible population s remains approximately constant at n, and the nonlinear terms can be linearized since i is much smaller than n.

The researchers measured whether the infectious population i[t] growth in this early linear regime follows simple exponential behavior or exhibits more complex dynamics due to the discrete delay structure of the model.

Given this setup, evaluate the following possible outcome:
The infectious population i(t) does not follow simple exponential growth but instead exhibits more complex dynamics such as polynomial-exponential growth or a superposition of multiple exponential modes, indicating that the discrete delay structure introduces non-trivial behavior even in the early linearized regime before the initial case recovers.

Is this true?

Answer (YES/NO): NO